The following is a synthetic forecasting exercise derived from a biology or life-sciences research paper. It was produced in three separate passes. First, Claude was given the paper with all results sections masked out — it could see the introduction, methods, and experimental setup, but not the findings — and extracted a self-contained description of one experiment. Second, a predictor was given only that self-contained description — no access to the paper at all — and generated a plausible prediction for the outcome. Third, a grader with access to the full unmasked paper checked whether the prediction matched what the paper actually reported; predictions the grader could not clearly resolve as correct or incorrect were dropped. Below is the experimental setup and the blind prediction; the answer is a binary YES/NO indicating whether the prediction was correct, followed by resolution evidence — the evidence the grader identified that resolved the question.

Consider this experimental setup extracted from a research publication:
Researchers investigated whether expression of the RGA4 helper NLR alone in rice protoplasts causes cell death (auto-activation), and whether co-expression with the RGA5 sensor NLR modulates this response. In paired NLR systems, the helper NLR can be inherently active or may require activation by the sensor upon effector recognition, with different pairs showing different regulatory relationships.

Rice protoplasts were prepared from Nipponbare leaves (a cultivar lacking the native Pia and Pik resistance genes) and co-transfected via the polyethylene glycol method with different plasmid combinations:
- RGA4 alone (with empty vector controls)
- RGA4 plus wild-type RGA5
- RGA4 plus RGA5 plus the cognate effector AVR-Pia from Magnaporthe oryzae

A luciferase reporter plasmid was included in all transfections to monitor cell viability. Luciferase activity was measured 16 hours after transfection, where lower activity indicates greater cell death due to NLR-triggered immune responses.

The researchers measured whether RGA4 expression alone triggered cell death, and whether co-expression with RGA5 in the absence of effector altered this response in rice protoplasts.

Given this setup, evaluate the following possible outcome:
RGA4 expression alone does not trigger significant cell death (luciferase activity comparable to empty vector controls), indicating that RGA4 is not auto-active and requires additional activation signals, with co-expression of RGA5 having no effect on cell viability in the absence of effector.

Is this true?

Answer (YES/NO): NO